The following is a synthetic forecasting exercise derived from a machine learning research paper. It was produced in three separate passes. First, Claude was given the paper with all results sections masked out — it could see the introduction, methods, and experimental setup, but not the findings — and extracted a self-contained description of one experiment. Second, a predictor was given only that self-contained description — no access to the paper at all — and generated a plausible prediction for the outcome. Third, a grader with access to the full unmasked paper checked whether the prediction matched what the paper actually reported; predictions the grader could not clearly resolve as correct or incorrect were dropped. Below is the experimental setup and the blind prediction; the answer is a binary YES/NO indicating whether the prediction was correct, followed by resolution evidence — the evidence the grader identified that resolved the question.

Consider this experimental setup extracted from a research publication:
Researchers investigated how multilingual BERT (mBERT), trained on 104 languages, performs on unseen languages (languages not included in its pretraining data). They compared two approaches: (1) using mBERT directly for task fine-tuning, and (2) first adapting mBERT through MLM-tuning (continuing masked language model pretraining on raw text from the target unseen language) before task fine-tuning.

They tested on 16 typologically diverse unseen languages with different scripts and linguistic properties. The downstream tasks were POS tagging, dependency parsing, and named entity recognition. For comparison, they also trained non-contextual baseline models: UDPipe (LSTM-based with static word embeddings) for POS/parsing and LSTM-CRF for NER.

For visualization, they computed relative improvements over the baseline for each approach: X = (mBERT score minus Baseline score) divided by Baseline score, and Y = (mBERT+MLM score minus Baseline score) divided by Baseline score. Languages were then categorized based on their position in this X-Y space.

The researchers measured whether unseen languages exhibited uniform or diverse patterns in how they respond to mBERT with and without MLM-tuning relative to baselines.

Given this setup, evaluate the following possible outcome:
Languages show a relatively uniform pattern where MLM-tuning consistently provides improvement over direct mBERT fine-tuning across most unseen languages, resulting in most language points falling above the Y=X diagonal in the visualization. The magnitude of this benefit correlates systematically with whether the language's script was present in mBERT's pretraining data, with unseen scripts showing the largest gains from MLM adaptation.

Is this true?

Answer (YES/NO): NO